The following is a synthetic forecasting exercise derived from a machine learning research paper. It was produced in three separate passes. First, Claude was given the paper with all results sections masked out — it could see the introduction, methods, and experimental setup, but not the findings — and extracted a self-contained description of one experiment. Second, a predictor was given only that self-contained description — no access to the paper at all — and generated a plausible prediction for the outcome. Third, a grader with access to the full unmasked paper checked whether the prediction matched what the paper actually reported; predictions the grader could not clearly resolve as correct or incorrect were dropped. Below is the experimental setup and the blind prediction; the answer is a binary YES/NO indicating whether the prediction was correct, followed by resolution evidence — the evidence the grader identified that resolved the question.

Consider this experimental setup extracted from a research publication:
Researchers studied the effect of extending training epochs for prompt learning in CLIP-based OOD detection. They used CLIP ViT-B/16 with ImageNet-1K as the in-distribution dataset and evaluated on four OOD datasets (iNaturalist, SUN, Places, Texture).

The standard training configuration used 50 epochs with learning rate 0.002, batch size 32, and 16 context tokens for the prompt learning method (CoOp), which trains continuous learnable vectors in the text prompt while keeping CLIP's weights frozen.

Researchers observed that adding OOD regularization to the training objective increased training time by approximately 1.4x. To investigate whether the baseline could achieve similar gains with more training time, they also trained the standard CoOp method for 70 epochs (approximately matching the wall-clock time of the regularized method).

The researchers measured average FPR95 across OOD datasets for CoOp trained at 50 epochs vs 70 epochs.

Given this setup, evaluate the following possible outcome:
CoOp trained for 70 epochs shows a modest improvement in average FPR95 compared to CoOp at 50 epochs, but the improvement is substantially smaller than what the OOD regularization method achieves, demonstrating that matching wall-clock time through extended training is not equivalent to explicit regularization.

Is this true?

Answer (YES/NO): NO